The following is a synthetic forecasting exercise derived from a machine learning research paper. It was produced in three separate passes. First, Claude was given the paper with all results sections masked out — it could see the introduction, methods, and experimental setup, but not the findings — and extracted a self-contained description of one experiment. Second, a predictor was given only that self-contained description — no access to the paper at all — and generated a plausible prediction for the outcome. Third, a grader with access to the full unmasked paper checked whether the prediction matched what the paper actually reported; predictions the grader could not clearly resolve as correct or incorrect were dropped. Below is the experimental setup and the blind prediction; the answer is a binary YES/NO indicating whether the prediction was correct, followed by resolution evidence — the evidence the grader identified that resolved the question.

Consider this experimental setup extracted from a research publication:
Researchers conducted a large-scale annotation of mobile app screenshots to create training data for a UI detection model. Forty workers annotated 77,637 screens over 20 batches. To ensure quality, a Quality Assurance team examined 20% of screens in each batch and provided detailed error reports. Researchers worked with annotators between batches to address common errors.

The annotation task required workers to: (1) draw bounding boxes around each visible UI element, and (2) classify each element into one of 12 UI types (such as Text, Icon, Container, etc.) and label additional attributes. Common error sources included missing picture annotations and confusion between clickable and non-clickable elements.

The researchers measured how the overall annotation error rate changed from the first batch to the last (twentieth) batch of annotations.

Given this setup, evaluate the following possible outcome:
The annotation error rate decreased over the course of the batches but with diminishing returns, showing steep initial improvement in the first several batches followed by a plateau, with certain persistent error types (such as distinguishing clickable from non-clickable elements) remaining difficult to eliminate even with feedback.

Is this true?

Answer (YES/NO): NO